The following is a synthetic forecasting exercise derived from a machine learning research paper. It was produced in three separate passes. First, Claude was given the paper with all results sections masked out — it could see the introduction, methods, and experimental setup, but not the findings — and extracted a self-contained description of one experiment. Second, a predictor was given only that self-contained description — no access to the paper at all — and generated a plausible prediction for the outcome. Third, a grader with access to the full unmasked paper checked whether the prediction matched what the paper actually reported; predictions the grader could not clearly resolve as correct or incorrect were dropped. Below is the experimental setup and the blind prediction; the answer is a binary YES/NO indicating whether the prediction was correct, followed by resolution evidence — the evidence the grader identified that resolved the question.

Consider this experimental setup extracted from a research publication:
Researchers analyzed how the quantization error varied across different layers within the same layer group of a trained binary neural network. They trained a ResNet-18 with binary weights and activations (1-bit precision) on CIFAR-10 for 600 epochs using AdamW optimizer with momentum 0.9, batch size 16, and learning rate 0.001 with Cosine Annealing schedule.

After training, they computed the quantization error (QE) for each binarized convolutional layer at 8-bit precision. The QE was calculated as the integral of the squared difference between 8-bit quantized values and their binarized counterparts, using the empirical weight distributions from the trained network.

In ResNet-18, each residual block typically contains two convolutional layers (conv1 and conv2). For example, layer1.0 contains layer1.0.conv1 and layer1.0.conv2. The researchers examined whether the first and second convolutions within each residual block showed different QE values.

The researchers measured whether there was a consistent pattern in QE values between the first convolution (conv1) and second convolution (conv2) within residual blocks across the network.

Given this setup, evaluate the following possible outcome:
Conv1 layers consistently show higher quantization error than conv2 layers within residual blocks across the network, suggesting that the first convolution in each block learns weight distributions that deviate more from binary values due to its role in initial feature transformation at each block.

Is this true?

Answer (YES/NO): NO